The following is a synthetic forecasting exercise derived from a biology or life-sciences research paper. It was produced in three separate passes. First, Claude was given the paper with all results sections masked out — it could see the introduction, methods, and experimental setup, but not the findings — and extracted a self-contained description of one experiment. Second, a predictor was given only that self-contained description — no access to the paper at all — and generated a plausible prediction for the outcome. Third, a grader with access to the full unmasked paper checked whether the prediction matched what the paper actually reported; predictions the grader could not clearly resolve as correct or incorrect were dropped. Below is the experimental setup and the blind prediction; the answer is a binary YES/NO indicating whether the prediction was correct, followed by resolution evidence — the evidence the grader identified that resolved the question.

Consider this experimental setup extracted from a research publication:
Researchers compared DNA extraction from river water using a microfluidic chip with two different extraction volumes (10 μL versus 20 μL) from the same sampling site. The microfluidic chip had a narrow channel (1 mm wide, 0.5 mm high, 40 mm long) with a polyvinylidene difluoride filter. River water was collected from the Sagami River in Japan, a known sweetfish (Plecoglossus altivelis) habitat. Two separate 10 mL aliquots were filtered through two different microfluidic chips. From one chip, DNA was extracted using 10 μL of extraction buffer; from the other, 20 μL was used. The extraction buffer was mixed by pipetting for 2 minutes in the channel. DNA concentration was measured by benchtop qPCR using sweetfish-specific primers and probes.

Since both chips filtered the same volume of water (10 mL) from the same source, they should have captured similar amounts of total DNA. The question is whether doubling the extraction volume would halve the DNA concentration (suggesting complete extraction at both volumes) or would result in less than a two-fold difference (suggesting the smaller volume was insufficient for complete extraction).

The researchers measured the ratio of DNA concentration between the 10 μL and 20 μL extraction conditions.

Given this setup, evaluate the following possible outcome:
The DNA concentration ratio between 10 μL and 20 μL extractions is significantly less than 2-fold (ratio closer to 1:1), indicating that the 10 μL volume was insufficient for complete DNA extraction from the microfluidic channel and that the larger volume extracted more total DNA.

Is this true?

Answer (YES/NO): NO